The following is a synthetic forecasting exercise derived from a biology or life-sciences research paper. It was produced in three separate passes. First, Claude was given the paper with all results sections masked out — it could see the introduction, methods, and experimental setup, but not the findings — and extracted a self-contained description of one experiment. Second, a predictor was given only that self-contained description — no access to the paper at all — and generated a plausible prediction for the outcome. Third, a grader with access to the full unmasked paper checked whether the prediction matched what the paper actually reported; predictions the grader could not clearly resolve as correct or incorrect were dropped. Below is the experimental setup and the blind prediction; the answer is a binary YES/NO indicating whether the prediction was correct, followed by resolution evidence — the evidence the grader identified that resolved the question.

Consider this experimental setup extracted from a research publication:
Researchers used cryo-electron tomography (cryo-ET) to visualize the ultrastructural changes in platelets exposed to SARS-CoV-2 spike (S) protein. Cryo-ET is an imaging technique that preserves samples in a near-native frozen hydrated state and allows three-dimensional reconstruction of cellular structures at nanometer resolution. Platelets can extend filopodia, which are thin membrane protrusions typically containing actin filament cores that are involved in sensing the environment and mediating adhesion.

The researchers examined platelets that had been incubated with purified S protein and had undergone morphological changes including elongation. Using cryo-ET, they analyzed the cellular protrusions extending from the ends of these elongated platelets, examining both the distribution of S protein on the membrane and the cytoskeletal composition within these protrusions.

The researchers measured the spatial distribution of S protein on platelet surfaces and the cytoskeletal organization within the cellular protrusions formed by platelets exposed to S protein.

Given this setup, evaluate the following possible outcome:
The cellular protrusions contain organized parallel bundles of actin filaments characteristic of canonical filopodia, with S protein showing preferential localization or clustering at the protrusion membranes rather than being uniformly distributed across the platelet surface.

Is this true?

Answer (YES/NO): NO